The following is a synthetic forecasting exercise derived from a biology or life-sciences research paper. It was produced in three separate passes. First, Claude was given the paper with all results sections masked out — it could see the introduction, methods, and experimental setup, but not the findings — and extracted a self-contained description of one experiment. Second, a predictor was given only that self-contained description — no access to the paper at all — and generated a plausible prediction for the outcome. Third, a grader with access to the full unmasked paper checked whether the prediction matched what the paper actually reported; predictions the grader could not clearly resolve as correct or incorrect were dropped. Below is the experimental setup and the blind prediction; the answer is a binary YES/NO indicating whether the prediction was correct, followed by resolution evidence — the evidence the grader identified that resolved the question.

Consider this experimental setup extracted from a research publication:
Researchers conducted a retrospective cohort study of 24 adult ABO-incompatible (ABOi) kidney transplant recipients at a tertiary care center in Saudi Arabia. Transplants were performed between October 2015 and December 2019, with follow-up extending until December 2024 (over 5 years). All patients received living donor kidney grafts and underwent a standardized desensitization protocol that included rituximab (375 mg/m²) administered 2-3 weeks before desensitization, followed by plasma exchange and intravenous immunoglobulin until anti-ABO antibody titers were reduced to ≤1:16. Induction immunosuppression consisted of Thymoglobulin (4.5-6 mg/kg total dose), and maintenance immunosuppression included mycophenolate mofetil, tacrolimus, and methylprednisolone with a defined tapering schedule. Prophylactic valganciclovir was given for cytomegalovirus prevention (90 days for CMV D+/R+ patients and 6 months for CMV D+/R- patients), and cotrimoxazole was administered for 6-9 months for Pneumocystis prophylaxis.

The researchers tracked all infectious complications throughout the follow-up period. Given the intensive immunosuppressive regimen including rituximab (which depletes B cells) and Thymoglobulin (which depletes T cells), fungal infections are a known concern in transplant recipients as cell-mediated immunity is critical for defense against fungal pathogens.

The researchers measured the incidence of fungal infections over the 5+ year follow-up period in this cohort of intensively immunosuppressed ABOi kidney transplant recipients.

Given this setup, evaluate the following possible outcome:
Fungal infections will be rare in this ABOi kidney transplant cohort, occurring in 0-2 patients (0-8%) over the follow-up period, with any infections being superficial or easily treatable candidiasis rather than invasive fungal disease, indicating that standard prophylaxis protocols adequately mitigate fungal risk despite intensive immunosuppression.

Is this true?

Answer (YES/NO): YES